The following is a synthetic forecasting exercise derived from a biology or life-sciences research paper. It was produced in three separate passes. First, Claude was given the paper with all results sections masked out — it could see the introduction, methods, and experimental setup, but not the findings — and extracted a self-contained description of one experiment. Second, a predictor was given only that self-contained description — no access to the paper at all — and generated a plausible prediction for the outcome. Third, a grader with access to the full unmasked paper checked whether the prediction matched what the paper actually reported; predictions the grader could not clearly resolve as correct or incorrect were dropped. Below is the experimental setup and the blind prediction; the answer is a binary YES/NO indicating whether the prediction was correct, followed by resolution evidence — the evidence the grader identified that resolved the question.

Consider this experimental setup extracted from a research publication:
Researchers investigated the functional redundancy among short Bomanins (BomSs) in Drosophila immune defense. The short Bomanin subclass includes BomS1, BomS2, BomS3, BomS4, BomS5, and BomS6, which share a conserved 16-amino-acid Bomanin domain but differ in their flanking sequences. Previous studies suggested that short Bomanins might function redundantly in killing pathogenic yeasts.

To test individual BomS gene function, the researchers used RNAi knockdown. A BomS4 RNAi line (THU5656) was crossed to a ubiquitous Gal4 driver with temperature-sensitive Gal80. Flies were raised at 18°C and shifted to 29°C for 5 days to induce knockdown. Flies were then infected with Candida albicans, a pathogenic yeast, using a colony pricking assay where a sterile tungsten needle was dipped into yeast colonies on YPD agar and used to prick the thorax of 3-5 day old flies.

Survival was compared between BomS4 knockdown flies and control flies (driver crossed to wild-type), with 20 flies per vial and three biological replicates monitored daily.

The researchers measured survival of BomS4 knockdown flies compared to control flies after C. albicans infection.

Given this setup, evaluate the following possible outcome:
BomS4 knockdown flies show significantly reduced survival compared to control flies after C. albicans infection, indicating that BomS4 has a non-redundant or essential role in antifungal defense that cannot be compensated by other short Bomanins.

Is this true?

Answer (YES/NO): NO